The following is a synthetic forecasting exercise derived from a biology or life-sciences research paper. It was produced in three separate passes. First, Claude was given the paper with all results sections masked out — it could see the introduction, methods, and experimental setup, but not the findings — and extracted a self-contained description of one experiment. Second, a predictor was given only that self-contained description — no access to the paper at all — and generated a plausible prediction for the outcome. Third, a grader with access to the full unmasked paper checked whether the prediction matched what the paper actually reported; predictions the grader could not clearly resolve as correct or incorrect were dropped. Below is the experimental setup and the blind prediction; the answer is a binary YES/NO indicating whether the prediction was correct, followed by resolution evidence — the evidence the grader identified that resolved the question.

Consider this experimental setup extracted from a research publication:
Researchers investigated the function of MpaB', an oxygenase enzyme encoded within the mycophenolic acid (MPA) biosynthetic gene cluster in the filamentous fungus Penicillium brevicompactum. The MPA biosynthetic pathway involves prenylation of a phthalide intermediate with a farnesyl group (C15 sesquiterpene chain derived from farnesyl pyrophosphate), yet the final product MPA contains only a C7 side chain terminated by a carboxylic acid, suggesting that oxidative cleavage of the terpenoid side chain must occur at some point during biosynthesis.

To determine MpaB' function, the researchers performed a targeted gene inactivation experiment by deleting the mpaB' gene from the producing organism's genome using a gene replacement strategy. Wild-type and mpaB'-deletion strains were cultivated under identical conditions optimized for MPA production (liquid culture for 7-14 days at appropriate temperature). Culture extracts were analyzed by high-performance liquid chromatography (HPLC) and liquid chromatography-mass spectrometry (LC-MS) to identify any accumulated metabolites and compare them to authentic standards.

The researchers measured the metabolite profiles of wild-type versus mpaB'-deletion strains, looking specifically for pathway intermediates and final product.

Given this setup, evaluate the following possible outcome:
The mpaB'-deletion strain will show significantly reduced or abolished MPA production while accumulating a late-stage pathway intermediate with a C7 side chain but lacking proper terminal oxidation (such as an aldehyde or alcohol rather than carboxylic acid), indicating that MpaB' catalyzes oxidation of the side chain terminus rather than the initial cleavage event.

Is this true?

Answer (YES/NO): NO